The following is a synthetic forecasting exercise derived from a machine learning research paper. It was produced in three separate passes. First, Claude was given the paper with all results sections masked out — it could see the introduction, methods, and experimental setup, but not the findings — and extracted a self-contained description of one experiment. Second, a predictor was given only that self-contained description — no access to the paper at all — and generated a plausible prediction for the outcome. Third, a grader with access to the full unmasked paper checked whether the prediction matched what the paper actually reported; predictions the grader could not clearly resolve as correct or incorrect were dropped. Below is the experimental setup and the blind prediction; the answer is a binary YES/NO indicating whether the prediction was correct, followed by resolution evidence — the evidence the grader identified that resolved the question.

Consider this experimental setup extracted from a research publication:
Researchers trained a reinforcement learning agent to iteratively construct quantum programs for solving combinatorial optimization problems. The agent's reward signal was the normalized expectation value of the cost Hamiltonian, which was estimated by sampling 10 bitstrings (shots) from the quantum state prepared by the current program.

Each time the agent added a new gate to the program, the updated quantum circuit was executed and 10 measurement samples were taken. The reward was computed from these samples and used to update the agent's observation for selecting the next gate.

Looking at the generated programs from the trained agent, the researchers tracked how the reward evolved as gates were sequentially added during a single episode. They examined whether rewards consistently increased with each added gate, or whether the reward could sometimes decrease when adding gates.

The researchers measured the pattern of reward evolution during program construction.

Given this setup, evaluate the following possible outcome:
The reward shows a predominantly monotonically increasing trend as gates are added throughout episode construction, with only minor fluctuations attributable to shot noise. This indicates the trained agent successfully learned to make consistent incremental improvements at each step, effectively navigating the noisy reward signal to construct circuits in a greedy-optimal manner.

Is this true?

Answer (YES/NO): NO